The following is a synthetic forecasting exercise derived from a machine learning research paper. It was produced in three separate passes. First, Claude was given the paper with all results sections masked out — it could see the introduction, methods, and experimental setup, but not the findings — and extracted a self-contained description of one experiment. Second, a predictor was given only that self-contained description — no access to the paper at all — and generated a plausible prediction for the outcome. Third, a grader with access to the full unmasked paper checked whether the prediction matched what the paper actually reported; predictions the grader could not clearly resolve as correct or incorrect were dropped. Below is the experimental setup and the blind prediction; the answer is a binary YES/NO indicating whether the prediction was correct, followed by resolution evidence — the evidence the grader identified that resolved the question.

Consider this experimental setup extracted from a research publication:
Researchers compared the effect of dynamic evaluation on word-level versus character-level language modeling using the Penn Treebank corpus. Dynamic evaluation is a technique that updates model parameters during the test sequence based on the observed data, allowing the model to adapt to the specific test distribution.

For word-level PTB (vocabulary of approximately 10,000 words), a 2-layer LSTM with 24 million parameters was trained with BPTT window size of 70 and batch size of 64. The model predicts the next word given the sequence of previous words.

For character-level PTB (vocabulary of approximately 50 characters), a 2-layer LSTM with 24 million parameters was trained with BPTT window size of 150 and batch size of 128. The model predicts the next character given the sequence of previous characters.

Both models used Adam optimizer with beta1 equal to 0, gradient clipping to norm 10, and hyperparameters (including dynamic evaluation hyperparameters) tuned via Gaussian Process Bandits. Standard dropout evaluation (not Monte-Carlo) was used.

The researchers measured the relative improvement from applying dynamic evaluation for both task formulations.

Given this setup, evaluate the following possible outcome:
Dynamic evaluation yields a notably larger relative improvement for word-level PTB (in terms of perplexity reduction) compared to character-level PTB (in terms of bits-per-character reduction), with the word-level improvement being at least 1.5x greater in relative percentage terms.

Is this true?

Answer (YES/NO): YES